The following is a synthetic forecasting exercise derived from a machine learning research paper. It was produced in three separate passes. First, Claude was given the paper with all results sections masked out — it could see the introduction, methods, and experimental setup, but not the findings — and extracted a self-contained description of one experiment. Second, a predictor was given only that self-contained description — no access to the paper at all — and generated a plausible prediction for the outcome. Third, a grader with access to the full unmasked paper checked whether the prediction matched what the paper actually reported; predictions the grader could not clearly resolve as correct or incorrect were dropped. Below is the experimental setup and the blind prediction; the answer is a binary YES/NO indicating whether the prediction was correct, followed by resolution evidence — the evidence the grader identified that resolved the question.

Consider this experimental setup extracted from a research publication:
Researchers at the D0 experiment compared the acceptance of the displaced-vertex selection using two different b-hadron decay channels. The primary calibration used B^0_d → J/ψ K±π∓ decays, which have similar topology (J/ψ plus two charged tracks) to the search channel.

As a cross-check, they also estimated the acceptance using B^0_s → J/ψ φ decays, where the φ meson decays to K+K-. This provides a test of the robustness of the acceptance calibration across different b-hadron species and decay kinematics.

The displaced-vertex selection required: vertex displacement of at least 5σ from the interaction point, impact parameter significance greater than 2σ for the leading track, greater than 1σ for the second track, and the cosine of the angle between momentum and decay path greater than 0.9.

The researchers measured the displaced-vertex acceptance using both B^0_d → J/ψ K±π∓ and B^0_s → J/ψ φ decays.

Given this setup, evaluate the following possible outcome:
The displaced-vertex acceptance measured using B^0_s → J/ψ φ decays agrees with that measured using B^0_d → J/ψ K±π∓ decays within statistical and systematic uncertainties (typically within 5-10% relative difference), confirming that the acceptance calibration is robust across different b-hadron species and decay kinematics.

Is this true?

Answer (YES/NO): YES